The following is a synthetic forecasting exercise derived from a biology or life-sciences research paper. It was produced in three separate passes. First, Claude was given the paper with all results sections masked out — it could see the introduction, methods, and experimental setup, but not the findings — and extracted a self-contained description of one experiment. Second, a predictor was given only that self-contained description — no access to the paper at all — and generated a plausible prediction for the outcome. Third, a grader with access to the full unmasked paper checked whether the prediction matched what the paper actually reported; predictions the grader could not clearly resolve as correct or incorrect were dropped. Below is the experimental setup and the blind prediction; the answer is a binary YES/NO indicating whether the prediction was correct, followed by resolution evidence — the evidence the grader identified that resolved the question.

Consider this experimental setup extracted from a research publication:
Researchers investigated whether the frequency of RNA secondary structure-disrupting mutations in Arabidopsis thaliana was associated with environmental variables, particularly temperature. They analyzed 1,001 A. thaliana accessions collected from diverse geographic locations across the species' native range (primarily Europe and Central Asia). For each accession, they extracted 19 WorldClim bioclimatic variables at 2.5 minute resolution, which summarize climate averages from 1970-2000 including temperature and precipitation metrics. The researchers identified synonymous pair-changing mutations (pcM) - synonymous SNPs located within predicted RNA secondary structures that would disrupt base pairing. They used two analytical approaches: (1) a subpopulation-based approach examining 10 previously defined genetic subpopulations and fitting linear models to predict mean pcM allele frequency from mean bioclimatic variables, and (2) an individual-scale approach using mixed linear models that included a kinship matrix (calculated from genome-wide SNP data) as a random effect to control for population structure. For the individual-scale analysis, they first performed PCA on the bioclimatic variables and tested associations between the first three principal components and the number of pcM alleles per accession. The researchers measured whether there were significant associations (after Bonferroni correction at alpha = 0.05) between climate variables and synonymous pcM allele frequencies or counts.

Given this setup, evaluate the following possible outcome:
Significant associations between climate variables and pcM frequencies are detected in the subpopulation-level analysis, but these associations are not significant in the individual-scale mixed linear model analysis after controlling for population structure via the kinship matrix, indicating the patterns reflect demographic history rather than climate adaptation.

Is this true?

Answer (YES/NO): NO